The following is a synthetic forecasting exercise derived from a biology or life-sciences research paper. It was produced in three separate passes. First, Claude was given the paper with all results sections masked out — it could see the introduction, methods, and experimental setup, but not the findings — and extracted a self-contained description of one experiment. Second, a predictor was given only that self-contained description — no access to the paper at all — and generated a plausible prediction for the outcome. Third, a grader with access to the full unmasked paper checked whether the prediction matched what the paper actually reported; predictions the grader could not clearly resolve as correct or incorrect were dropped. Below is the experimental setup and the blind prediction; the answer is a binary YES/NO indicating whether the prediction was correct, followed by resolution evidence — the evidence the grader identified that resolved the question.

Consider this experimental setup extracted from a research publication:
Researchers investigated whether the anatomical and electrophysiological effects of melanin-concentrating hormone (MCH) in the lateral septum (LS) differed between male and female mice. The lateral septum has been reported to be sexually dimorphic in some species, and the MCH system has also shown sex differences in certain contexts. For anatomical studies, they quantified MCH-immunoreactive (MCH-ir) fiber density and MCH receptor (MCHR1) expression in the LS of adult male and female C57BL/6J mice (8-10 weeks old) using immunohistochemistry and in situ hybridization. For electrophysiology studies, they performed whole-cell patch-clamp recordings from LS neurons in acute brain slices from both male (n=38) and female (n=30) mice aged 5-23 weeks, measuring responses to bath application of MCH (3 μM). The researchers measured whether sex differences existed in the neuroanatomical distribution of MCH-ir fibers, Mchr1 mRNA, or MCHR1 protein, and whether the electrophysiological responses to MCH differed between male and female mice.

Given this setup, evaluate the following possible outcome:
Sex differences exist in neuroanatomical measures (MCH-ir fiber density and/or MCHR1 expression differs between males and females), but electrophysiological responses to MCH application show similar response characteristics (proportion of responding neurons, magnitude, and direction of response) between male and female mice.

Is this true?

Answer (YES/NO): NO